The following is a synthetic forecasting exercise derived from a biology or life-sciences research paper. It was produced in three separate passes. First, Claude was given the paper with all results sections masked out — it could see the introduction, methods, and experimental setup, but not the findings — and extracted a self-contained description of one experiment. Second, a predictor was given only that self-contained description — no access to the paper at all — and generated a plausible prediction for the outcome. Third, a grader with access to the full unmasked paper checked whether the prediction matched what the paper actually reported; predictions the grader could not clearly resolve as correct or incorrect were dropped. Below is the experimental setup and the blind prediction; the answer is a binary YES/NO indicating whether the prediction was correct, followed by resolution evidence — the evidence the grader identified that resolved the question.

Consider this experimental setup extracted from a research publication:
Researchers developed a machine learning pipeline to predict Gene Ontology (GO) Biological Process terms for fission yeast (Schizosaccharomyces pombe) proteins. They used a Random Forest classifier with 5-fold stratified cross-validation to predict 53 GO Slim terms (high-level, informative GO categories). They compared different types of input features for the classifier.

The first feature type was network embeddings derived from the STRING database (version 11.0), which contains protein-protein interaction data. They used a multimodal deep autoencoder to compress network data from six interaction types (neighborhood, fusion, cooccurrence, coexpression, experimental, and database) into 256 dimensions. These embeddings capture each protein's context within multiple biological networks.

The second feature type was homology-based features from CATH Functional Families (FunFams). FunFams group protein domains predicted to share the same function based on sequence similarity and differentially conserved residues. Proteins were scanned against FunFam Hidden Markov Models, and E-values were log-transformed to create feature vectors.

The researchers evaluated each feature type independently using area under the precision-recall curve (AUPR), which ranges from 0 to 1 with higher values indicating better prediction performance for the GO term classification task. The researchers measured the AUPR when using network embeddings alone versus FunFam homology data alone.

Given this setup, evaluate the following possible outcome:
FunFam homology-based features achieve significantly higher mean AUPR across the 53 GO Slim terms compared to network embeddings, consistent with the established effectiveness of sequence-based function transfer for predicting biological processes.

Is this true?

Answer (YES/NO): NO